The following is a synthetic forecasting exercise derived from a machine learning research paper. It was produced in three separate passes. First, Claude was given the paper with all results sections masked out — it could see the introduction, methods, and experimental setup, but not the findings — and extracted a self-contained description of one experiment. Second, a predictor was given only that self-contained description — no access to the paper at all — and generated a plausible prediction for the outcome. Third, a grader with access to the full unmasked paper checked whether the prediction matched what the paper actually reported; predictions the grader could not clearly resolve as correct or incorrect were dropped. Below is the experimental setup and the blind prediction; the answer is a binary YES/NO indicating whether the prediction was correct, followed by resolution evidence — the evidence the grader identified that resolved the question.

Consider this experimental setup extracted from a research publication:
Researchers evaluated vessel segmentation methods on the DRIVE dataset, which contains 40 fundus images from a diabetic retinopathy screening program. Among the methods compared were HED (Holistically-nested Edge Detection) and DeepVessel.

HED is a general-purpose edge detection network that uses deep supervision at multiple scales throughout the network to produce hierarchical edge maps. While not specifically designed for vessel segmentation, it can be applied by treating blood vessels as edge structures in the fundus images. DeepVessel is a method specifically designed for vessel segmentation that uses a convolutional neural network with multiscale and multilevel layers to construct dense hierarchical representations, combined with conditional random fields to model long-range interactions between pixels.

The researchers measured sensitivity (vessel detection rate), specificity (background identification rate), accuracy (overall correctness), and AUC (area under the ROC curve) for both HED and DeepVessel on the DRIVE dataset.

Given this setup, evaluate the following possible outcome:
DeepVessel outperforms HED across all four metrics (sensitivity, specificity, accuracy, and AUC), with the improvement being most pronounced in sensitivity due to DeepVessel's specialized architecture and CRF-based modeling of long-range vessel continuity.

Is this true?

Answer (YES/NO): NO